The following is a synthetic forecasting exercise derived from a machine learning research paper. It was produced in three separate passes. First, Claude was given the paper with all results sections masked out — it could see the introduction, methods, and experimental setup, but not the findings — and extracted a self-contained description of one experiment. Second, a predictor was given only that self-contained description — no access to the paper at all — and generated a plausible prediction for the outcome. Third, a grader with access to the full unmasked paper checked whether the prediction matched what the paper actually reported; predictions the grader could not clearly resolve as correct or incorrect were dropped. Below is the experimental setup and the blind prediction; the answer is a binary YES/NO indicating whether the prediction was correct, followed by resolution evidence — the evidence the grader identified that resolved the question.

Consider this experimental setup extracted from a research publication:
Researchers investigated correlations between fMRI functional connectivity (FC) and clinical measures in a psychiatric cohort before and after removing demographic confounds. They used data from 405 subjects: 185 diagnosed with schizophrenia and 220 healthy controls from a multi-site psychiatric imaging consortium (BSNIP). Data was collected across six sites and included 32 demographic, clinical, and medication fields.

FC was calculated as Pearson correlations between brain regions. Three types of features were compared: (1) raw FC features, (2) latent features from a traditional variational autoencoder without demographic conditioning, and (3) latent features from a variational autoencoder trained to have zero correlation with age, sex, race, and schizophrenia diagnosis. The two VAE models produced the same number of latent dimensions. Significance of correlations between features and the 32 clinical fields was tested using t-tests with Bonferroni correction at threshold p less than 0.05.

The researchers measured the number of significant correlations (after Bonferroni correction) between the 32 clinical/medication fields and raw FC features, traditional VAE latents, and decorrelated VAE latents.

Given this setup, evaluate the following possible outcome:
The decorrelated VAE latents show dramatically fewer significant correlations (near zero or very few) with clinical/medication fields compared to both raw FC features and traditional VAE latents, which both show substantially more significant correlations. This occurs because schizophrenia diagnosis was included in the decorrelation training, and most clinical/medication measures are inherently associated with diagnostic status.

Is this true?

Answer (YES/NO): YES